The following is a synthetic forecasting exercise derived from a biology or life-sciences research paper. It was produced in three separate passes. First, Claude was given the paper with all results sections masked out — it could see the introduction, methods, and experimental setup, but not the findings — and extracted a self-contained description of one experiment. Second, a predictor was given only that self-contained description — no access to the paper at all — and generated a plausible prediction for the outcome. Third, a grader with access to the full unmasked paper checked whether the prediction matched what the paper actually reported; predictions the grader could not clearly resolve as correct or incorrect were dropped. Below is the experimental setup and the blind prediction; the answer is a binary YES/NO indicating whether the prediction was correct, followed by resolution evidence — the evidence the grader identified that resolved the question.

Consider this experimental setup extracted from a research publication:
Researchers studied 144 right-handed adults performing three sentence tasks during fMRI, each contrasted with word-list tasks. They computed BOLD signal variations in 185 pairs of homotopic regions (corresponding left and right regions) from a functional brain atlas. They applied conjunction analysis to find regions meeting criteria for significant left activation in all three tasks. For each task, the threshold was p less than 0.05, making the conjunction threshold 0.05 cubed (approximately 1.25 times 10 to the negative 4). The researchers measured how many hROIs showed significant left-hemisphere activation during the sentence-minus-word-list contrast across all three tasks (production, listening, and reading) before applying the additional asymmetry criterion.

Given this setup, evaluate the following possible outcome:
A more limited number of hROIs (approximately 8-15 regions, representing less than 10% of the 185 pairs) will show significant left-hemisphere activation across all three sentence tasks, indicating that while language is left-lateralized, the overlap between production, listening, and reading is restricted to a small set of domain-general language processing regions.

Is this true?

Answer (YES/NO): NO